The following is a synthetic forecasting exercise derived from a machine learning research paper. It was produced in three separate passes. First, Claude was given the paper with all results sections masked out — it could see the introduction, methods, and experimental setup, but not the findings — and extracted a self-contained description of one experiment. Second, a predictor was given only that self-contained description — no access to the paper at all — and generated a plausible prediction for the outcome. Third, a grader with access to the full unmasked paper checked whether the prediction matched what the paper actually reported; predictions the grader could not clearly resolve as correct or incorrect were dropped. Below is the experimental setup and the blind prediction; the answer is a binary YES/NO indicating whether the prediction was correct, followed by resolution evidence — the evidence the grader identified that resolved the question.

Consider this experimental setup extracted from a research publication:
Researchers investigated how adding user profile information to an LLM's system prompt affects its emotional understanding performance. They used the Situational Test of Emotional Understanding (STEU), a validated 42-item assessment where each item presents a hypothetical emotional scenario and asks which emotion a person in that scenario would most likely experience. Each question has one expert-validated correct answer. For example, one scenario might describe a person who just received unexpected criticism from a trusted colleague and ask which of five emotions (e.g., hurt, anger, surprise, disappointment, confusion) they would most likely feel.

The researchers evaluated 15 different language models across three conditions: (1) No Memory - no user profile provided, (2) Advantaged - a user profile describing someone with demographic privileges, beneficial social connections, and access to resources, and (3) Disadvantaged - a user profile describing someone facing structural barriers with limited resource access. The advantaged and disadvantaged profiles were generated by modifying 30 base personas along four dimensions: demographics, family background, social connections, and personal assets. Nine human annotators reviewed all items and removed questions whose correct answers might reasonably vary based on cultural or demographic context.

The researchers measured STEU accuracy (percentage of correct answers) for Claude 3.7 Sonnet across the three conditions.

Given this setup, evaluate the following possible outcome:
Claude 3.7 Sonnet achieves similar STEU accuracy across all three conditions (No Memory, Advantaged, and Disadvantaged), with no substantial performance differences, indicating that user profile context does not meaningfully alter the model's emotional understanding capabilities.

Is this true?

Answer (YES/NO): NO